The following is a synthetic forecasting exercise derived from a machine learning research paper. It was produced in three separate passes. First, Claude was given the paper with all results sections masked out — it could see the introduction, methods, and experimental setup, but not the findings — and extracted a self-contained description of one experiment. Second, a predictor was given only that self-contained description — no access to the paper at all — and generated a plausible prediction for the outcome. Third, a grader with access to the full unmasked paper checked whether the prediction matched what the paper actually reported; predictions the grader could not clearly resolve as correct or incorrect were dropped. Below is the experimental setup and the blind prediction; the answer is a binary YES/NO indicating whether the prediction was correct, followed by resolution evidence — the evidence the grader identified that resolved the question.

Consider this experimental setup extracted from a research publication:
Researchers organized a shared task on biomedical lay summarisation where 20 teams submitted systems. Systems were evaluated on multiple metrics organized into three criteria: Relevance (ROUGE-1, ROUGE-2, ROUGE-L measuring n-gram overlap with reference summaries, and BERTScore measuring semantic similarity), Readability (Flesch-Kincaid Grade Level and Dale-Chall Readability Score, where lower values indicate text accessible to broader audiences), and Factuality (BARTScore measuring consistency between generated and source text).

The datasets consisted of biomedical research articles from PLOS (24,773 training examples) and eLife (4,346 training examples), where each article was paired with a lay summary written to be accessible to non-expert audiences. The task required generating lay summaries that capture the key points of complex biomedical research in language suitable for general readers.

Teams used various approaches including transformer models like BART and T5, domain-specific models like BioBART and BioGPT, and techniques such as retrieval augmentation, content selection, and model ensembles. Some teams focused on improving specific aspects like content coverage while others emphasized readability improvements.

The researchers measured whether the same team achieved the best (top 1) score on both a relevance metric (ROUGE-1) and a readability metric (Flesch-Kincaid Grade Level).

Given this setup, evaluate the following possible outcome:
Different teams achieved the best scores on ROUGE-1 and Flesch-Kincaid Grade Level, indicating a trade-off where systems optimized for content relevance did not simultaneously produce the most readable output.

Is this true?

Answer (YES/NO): YES